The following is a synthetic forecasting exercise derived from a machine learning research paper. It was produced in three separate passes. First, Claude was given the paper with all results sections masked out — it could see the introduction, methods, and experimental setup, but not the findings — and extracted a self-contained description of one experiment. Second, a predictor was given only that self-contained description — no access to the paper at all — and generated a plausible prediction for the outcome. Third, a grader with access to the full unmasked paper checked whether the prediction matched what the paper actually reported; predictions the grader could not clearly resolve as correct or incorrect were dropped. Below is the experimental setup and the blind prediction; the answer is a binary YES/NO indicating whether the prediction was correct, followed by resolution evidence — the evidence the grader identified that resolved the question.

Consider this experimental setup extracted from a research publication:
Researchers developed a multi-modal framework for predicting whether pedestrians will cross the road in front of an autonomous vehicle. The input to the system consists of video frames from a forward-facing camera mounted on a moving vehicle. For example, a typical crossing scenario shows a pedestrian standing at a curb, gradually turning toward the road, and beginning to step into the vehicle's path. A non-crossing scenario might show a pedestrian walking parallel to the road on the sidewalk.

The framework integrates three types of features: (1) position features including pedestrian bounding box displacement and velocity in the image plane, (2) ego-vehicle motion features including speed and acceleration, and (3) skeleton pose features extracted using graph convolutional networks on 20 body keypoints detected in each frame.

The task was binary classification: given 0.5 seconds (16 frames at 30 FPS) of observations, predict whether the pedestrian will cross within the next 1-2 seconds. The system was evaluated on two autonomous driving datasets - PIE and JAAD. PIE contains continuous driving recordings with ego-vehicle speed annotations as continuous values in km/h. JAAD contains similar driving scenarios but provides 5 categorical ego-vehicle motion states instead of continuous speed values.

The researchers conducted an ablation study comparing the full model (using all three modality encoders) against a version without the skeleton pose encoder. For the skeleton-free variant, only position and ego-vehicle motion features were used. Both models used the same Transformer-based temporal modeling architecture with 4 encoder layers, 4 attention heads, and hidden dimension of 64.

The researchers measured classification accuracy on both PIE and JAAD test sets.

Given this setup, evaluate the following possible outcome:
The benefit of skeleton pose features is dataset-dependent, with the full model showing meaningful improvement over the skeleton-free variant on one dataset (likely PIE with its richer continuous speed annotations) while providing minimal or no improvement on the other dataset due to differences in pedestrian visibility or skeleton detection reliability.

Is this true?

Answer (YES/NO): NO